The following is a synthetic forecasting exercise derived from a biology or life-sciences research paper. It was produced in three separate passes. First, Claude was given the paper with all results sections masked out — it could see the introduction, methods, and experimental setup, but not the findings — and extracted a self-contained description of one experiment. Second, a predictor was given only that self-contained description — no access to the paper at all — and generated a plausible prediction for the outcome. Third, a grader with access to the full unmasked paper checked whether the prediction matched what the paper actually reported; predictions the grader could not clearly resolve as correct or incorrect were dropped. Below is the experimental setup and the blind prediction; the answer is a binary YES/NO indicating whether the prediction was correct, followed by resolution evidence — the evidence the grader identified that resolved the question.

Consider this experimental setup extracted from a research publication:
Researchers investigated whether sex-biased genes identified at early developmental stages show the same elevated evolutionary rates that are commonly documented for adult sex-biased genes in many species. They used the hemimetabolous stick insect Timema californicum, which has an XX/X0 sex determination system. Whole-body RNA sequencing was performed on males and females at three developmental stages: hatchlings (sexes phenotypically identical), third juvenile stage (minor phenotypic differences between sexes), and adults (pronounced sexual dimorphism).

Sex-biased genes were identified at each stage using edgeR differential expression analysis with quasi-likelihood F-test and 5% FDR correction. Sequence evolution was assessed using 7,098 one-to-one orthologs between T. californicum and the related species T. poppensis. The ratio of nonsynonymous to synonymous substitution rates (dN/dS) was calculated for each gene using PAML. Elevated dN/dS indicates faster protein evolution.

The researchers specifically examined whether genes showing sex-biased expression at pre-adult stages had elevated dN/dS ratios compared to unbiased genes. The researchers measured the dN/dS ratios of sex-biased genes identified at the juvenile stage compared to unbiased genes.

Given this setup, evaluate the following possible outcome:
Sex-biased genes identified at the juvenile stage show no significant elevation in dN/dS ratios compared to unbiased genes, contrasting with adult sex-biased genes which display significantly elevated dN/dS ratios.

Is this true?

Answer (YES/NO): NO